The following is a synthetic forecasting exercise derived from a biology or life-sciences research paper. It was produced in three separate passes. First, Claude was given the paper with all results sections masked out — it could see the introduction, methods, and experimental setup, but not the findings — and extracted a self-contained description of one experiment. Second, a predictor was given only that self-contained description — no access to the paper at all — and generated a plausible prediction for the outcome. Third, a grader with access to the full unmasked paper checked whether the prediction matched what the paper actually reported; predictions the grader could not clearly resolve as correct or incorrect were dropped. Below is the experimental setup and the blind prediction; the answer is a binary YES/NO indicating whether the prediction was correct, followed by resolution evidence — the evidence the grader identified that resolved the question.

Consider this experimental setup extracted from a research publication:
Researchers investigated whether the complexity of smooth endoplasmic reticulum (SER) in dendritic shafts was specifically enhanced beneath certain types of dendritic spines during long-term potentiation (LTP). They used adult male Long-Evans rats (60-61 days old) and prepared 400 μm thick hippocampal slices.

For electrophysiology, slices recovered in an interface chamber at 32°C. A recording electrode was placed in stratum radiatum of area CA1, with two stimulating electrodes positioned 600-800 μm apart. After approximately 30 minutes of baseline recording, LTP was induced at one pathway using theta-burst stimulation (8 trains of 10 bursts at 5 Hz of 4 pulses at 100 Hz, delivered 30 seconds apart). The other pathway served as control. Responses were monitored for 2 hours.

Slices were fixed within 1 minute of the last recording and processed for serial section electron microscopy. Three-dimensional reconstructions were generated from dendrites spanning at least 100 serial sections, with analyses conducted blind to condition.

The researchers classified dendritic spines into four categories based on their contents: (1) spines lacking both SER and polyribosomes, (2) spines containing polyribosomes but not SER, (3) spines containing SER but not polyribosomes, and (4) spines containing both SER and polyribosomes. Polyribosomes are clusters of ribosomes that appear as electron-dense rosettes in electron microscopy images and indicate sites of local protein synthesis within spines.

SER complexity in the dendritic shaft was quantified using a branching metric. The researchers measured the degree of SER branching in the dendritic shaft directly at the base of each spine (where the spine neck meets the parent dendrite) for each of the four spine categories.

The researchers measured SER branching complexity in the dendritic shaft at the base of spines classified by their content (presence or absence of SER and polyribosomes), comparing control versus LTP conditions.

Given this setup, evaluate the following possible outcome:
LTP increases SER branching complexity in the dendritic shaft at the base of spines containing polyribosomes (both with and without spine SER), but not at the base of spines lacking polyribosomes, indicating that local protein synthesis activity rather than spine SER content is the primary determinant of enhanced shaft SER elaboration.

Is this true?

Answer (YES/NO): NO